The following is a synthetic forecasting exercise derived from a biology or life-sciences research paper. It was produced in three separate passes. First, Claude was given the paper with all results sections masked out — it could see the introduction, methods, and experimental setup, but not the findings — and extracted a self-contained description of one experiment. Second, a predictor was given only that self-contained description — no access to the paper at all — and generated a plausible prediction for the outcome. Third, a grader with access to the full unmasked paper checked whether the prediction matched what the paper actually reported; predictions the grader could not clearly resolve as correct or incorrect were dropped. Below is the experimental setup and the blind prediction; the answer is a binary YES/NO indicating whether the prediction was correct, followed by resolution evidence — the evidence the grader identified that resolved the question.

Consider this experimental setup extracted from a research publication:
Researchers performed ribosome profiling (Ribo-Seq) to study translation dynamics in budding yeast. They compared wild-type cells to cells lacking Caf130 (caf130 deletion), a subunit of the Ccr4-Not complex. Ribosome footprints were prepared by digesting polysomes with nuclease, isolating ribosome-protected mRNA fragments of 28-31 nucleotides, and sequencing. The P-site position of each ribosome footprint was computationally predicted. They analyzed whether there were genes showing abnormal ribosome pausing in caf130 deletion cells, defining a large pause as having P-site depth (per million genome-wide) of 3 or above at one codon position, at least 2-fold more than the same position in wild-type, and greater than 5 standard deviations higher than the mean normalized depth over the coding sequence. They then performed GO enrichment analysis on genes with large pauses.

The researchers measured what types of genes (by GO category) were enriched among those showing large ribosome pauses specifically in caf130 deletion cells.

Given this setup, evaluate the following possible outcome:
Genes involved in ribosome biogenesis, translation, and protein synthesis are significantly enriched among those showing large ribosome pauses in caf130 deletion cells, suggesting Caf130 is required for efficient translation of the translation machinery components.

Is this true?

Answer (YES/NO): YES